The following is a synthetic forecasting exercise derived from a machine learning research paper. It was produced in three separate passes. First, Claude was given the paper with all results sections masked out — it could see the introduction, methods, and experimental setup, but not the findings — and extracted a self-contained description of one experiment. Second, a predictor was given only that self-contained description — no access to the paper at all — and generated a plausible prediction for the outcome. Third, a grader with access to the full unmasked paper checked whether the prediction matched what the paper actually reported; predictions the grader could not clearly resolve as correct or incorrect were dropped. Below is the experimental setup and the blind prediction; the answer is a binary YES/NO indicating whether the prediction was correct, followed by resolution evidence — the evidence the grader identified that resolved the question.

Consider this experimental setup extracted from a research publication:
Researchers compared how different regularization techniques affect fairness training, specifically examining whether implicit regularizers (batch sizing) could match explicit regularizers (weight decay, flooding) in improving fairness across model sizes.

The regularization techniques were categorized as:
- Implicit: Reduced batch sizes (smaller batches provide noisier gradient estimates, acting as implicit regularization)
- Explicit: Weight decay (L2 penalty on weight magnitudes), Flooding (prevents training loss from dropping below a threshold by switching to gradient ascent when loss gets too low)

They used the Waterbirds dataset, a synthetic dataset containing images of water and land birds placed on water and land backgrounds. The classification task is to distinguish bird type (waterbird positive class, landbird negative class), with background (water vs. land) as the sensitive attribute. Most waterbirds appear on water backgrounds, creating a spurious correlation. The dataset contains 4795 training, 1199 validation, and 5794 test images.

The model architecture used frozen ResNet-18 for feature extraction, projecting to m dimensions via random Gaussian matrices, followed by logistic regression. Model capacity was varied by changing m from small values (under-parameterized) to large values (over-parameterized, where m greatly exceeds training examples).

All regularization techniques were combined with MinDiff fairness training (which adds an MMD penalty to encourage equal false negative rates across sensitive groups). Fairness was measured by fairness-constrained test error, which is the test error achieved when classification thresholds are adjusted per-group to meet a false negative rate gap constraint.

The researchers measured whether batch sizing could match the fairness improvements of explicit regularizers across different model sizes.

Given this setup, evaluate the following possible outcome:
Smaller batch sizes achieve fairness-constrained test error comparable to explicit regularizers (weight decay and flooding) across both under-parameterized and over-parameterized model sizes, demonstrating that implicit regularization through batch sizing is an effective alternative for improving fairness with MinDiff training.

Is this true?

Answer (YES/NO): NO